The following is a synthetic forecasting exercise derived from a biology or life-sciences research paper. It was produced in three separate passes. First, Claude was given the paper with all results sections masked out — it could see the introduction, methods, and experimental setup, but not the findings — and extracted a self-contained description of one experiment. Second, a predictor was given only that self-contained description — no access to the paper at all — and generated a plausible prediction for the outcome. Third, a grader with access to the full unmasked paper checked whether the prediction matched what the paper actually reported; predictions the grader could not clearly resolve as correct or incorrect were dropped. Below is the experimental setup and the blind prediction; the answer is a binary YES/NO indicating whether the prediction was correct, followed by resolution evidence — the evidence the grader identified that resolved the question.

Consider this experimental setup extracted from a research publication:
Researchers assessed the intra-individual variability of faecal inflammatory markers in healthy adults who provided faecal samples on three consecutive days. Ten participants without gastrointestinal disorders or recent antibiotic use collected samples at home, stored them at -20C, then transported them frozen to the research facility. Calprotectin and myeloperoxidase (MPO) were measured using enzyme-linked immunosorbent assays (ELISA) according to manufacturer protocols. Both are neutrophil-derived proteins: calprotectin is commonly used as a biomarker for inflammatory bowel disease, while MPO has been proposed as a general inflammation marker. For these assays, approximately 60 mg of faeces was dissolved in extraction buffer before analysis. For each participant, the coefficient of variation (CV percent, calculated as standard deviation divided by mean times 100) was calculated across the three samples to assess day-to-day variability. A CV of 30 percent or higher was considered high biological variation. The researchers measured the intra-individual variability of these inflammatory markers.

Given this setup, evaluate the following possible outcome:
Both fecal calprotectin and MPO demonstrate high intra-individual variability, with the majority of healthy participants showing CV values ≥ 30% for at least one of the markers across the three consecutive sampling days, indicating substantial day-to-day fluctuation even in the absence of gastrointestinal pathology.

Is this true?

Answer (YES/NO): YES